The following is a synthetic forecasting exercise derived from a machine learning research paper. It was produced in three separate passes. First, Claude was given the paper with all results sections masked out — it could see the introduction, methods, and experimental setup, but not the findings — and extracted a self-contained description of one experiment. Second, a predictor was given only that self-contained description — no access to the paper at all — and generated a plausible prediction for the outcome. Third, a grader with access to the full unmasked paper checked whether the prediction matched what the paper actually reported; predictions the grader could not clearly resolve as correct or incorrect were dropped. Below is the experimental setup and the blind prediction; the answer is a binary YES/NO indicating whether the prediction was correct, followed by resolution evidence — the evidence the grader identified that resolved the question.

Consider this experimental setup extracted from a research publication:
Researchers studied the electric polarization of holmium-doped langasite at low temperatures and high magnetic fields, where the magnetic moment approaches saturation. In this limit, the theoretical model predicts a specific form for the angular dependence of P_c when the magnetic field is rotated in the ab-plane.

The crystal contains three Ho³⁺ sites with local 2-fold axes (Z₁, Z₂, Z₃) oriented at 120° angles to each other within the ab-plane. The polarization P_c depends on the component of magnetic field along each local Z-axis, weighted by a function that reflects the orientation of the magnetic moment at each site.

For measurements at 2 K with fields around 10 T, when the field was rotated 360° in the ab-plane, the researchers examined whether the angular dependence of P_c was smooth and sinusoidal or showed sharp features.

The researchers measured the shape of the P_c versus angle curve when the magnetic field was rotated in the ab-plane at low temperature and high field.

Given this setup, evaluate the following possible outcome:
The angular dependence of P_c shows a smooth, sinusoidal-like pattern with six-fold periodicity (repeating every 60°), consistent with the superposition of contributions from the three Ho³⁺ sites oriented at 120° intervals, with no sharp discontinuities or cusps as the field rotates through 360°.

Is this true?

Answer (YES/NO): NO